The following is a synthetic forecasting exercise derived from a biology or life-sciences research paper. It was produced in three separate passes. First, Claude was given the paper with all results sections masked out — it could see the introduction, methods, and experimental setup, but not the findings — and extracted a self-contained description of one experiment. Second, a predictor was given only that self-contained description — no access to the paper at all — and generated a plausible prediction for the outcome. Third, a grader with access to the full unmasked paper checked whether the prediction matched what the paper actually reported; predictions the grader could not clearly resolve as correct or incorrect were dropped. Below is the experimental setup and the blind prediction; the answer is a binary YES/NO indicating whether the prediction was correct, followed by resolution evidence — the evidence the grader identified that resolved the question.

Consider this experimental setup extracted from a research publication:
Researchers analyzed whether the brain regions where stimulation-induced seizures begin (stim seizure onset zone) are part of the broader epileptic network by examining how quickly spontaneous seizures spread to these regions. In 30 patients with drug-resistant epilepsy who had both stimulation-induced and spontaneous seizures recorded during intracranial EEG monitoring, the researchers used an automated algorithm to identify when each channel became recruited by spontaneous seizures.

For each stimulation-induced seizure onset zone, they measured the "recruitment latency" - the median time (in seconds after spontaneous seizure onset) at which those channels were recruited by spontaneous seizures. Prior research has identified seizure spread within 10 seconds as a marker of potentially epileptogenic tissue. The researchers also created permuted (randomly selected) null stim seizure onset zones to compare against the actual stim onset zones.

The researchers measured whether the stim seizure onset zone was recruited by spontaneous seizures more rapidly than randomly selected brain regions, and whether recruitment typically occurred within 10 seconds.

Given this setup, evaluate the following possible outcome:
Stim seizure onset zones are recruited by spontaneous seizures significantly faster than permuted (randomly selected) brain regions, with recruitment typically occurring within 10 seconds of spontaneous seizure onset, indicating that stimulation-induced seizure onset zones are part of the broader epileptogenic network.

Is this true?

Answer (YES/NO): YES